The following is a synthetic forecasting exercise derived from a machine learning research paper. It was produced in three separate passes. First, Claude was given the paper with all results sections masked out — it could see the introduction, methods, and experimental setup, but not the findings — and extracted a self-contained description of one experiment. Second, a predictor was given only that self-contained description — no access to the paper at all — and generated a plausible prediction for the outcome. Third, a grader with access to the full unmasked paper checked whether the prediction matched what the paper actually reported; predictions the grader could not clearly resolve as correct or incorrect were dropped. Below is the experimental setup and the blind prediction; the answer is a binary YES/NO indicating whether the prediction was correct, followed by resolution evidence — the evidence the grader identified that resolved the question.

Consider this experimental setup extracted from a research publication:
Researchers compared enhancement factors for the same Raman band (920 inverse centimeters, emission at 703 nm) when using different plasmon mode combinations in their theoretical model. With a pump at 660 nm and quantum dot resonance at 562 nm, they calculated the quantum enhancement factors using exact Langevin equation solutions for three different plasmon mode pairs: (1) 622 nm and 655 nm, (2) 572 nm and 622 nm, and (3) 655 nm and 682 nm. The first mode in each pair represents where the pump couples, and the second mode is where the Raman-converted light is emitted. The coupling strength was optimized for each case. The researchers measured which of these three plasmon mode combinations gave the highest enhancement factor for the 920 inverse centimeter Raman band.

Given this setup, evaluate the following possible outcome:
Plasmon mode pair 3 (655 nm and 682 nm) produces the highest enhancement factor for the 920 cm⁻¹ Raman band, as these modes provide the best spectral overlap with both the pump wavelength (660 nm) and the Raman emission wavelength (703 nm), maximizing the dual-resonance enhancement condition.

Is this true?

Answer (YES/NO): NO